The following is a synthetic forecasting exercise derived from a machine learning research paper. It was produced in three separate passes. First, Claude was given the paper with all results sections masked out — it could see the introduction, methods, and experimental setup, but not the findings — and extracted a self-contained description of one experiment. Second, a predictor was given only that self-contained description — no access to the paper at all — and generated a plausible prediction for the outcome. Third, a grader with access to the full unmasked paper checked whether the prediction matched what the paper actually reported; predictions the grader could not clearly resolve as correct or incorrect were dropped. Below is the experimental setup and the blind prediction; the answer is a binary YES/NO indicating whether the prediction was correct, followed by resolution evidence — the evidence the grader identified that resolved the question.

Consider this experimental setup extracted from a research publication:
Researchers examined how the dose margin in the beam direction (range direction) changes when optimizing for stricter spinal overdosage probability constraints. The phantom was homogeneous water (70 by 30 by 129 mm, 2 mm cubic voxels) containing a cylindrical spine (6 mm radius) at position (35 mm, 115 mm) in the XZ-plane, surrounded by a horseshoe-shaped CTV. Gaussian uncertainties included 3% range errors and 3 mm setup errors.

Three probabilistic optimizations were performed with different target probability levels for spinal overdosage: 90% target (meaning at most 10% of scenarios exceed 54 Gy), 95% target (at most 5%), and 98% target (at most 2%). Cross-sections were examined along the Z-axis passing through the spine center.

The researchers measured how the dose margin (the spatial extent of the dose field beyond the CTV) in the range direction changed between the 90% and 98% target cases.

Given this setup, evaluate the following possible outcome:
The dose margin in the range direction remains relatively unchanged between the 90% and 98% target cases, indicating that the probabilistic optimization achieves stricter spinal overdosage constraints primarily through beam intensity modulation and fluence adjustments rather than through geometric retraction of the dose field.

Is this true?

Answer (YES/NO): NO